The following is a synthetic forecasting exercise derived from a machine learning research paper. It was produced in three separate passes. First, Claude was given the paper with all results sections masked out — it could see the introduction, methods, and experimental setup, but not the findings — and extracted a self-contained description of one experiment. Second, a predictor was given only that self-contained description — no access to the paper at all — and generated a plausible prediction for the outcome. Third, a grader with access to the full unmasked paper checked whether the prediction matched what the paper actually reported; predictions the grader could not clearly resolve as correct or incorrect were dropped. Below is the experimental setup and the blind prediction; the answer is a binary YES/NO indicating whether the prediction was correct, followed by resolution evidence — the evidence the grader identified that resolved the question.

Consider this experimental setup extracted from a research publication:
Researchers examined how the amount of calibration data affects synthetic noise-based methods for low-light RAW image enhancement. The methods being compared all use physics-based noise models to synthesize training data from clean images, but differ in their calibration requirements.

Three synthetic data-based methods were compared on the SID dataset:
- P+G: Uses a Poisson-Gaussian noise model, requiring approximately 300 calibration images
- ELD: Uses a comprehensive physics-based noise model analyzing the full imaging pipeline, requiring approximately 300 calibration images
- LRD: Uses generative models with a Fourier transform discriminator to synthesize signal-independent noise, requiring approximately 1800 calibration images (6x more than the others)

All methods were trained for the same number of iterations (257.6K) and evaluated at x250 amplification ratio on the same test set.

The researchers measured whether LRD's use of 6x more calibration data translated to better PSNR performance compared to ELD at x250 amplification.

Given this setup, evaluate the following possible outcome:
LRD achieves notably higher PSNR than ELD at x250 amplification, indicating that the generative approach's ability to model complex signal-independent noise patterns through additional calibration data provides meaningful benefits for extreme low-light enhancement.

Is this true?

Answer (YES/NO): NO